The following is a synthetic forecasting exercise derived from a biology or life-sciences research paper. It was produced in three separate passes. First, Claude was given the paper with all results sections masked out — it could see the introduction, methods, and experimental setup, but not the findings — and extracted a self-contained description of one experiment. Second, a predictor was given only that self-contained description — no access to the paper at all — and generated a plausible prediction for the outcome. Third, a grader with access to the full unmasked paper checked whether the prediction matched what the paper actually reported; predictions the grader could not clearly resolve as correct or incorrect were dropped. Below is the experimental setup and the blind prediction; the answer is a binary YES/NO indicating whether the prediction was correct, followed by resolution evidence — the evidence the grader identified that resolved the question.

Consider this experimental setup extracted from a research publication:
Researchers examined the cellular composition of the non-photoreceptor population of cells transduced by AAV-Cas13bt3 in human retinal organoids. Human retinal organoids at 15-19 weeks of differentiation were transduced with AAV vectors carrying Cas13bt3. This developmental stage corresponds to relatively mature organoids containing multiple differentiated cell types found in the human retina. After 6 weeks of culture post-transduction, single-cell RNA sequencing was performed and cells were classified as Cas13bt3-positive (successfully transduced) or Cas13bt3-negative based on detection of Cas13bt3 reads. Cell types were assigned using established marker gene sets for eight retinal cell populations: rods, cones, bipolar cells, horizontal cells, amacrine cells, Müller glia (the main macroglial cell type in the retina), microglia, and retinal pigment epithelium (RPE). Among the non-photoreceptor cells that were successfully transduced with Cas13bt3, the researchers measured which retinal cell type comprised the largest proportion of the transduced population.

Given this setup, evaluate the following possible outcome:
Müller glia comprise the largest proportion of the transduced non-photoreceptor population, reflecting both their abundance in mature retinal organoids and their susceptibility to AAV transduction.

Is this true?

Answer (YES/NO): NO